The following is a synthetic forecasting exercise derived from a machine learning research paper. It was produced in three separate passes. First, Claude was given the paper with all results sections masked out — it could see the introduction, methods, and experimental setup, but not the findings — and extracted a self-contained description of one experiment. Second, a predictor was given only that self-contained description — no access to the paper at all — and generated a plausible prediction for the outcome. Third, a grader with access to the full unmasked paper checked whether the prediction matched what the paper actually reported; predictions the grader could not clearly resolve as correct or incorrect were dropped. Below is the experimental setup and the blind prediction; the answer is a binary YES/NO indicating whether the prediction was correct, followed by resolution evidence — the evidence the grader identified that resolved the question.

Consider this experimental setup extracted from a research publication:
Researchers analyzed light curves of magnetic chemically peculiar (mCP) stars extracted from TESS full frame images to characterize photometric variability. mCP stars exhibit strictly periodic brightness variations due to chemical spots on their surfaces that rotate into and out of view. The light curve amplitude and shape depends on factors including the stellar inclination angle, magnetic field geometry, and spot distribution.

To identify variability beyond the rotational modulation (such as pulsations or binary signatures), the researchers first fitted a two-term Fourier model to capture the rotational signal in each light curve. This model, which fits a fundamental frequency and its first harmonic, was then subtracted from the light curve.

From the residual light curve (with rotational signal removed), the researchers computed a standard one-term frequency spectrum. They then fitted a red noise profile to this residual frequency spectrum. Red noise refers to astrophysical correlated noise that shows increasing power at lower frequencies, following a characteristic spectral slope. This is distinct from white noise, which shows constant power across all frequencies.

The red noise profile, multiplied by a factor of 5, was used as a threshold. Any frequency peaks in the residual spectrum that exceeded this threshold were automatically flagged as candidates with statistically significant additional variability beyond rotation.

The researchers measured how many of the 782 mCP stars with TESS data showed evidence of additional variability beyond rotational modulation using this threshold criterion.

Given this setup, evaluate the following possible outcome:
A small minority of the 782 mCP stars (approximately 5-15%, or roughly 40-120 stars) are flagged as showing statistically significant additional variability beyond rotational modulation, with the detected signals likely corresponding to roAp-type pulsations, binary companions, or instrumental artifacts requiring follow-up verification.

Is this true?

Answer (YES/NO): YES